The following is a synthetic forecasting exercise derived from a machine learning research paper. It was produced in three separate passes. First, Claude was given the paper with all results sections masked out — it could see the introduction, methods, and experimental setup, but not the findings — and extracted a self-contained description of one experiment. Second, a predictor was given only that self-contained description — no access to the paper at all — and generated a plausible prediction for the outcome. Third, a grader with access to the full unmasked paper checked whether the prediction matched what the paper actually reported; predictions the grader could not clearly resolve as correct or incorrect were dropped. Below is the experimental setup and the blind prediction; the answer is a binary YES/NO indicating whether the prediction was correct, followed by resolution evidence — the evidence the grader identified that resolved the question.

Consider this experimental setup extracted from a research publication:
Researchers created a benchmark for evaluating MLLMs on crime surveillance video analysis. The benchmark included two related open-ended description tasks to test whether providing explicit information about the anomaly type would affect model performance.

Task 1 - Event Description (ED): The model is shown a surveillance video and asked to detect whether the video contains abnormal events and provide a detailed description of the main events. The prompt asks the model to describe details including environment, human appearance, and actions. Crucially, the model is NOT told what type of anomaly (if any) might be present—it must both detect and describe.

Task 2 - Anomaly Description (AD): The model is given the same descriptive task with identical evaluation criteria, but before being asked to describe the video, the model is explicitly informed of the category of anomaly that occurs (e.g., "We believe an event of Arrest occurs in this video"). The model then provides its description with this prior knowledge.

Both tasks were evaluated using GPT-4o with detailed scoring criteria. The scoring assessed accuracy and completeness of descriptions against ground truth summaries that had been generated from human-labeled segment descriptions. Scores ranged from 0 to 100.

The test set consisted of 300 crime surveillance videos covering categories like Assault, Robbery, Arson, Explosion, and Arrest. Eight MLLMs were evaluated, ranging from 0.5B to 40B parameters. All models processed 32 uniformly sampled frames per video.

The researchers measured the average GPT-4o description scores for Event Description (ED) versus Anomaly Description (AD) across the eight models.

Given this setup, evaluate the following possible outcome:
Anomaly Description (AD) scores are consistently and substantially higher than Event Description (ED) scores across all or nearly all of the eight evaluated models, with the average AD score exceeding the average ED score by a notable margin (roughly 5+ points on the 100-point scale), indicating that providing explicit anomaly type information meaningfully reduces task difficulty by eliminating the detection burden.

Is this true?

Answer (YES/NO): YES